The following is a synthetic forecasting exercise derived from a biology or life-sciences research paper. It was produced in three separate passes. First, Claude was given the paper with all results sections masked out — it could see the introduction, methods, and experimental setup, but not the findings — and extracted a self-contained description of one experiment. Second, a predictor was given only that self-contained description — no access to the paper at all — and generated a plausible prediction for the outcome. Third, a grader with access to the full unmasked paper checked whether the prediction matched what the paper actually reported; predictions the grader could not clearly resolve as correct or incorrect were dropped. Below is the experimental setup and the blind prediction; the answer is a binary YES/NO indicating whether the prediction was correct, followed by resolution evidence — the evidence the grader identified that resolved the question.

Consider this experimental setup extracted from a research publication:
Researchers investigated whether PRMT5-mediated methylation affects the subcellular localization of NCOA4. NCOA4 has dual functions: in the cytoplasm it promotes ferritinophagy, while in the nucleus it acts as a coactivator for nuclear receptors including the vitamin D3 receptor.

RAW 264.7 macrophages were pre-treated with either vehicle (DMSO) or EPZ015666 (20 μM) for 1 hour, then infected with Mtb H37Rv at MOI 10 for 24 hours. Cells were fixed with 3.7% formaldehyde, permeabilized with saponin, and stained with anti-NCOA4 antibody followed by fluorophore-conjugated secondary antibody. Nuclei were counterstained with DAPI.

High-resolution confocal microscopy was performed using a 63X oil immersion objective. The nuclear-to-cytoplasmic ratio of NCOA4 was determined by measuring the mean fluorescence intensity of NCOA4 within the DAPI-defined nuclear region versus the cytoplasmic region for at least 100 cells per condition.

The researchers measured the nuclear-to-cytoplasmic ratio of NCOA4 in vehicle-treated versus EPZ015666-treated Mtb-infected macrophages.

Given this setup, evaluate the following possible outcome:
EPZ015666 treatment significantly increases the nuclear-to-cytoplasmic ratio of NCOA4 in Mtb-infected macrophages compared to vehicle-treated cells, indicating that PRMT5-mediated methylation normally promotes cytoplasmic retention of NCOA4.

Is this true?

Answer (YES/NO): YES